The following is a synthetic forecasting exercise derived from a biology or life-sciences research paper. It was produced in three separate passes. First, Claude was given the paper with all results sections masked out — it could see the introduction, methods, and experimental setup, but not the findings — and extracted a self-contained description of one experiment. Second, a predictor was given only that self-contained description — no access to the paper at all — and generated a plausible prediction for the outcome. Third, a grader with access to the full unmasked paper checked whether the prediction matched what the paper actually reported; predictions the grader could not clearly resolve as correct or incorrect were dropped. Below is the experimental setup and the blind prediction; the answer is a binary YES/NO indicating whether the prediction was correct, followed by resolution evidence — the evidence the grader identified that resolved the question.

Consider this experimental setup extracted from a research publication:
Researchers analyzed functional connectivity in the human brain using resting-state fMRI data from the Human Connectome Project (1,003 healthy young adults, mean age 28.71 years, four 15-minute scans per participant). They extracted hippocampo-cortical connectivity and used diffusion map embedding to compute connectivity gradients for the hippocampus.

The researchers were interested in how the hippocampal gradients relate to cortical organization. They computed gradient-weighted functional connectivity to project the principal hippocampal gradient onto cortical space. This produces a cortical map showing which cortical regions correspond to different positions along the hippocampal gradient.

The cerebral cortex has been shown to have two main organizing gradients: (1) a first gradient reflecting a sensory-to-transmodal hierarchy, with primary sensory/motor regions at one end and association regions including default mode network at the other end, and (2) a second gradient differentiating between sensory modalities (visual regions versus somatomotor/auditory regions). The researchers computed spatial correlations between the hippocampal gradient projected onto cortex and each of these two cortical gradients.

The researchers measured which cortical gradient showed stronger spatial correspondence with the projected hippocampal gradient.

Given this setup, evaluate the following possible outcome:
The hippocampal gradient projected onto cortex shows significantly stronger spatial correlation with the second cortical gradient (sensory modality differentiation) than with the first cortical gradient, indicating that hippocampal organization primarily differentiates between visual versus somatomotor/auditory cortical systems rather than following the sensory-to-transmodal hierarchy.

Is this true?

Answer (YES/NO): NO